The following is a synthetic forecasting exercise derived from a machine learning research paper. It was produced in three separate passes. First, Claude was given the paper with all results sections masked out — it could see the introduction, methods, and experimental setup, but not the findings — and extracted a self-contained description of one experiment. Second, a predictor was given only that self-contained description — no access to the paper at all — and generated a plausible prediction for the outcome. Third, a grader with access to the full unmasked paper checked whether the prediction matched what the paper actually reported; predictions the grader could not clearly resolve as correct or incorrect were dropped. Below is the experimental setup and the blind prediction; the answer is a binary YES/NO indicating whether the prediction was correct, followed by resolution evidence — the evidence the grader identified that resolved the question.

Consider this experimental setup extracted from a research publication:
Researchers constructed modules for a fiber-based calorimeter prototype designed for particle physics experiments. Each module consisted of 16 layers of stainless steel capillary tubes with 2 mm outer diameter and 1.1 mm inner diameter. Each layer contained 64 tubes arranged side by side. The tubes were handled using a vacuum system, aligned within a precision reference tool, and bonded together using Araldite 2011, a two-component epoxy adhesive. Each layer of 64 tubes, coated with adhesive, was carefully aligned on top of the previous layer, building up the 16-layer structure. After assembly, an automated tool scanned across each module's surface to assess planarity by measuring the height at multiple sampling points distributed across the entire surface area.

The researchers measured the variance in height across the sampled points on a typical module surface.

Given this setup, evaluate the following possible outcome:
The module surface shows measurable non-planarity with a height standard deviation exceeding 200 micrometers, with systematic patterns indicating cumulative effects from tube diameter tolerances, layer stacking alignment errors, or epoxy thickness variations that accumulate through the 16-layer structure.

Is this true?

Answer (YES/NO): NO